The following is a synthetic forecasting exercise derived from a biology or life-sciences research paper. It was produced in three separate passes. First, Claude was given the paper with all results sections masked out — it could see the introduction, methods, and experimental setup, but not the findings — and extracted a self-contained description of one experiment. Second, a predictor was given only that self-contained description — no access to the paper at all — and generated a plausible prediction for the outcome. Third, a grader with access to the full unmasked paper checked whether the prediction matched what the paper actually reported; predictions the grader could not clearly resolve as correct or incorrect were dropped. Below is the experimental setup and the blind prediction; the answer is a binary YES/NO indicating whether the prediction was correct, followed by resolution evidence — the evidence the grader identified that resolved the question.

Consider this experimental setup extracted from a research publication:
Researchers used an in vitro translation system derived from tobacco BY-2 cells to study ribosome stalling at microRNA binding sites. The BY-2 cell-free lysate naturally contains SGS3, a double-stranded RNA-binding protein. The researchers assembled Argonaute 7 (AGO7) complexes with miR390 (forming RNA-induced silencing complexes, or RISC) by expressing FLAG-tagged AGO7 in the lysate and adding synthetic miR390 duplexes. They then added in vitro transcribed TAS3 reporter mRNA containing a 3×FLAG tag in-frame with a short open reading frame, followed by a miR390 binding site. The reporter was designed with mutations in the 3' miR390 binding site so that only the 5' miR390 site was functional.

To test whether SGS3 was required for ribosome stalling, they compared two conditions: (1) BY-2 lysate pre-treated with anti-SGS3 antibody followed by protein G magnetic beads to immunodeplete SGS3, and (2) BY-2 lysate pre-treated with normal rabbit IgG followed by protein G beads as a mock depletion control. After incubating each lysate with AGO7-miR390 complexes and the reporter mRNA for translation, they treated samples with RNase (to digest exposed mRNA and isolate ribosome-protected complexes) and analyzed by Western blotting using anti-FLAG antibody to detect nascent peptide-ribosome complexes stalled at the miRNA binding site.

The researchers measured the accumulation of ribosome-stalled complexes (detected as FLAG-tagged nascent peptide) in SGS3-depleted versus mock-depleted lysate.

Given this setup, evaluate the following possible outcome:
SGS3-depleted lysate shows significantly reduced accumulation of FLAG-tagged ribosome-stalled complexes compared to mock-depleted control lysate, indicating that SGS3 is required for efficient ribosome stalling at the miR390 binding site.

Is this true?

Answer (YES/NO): YES